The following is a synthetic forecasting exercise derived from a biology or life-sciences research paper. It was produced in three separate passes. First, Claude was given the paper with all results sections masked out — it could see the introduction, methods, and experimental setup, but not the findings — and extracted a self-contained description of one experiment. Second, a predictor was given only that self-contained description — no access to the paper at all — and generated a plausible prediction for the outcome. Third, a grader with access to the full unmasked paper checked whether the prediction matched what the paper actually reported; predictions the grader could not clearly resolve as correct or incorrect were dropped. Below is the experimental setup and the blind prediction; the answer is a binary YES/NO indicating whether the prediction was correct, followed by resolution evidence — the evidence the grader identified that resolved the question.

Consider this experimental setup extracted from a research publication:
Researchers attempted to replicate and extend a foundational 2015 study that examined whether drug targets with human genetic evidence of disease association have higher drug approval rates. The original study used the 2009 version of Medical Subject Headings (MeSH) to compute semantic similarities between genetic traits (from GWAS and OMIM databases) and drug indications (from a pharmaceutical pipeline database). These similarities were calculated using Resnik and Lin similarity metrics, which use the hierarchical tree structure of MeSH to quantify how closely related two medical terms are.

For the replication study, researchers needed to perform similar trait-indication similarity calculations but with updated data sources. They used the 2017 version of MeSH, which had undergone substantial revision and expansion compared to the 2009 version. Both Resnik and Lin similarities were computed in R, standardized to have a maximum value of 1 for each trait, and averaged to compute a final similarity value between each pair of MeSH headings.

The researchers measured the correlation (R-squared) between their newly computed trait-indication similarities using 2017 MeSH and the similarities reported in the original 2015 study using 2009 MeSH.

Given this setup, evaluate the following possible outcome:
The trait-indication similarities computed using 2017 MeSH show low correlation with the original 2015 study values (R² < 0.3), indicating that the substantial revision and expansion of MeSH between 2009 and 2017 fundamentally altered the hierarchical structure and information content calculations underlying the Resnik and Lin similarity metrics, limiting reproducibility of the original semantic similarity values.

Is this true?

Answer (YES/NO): NO